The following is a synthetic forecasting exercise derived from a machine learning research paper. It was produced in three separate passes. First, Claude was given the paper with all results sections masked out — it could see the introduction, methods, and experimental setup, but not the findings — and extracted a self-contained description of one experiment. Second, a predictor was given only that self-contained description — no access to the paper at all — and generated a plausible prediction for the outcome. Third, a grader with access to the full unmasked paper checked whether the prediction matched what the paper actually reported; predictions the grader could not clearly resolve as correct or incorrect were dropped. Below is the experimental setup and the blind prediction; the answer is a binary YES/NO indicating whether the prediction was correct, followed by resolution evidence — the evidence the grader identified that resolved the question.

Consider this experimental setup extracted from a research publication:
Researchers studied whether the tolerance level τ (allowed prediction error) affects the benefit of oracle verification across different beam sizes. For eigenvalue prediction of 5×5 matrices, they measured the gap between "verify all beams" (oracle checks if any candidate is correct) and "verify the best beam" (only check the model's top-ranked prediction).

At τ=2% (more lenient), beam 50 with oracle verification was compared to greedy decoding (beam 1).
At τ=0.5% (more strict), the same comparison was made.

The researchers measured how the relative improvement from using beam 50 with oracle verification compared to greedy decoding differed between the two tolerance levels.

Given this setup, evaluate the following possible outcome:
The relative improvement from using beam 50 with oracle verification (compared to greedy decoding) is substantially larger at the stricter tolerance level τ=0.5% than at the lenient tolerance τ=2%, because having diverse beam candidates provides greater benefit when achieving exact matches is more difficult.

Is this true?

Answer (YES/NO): YES